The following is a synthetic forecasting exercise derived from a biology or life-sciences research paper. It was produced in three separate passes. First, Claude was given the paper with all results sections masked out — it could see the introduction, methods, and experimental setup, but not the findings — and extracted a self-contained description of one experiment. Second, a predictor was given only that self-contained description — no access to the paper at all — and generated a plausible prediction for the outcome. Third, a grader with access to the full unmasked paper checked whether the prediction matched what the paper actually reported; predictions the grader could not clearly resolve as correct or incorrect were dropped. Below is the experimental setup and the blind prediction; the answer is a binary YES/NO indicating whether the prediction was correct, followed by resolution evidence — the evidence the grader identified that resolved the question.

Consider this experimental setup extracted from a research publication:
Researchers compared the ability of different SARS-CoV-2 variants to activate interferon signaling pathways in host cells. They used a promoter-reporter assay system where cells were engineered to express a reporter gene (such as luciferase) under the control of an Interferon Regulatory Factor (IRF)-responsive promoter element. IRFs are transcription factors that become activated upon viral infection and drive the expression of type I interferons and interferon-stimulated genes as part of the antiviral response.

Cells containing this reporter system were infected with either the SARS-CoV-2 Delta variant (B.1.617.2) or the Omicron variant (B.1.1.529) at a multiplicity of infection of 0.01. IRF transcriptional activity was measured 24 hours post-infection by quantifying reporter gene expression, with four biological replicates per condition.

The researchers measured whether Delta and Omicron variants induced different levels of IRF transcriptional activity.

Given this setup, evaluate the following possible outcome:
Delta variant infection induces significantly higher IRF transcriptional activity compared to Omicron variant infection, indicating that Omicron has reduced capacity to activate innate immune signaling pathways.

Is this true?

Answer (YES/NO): NO